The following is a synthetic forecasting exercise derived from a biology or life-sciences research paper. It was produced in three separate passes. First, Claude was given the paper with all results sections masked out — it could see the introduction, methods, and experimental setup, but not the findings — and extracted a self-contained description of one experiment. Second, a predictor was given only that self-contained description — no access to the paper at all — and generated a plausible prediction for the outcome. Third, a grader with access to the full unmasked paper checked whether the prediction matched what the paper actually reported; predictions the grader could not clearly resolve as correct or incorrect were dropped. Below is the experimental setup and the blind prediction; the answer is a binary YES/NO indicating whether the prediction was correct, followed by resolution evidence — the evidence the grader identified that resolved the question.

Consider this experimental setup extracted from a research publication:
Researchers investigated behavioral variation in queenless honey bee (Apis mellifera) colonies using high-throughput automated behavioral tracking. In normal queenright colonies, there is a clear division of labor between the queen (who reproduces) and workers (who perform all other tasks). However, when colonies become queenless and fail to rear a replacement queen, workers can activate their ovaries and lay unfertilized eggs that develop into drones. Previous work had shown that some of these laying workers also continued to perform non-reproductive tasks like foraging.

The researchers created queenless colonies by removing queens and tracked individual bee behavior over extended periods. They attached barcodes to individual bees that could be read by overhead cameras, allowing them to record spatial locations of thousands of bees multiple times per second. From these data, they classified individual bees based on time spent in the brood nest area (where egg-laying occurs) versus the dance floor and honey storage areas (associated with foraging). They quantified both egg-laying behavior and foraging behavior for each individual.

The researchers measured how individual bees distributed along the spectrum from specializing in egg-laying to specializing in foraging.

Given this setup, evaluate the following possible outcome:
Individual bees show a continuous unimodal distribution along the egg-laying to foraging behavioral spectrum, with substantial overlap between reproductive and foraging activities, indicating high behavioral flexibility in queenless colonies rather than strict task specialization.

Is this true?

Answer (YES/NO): NO